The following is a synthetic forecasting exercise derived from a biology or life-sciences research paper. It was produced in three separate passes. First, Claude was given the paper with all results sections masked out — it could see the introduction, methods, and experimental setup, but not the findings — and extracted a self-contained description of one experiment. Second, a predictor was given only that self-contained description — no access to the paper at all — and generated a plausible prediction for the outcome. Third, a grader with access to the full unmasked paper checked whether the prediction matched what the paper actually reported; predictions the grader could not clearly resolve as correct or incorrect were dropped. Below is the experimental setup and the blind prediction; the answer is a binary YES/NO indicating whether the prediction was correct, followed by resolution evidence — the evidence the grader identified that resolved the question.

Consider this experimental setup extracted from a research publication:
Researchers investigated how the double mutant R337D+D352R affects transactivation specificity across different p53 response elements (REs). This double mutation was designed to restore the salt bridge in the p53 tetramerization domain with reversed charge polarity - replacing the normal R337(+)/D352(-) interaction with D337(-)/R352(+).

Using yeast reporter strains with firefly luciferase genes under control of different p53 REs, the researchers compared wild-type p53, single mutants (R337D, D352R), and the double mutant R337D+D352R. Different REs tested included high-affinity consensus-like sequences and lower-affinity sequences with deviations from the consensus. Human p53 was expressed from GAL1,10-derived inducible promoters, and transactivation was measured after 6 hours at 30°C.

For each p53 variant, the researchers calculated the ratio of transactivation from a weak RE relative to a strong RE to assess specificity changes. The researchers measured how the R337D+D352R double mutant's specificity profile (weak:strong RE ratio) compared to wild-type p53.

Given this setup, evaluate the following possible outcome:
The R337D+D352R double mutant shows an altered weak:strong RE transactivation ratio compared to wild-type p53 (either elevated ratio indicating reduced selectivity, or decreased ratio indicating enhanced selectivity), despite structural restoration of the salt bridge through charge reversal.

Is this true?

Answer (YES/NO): YES